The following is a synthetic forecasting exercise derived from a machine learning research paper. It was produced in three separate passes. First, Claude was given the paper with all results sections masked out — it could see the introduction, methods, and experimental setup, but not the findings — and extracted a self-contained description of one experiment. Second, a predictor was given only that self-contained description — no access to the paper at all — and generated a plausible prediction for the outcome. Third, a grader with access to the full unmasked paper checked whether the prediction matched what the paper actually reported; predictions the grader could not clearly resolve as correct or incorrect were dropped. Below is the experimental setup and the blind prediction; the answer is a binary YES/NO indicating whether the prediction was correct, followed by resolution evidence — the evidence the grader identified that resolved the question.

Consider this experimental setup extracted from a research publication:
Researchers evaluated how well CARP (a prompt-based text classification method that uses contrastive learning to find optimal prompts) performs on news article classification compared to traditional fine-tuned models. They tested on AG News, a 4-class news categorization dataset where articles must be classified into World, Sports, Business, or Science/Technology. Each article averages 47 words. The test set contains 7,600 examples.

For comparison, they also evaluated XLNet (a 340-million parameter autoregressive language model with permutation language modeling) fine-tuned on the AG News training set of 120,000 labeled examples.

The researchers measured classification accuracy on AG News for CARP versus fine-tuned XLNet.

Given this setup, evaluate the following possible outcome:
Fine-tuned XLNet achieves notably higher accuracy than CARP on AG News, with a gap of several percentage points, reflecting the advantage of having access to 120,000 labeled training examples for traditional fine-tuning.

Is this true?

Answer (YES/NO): NO